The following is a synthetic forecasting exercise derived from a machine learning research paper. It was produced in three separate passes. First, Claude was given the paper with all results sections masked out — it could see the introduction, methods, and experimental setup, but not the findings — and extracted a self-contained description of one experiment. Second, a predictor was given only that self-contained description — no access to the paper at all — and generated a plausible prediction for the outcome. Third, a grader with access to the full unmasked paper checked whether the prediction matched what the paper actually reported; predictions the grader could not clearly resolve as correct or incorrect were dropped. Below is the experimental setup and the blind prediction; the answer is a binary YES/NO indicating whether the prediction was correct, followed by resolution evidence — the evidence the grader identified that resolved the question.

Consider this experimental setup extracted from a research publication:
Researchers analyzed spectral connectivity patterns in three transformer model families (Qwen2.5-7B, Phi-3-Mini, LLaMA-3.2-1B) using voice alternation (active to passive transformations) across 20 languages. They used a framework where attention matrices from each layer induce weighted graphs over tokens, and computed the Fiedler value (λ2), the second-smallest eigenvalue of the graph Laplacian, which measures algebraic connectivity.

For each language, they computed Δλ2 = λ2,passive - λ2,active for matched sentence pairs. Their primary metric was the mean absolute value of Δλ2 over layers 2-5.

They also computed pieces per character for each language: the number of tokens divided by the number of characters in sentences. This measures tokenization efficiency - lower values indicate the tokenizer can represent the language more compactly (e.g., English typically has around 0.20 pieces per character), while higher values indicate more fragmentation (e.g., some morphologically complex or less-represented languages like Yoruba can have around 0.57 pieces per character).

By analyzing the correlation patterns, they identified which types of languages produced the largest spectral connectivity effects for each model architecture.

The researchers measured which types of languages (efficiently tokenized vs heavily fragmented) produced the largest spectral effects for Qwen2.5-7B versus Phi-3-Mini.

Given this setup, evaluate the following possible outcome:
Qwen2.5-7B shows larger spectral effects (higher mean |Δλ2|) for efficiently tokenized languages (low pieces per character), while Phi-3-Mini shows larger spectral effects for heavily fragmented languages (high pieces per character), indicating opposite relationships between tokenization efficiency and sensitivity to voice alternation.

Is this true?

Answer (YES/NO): NO